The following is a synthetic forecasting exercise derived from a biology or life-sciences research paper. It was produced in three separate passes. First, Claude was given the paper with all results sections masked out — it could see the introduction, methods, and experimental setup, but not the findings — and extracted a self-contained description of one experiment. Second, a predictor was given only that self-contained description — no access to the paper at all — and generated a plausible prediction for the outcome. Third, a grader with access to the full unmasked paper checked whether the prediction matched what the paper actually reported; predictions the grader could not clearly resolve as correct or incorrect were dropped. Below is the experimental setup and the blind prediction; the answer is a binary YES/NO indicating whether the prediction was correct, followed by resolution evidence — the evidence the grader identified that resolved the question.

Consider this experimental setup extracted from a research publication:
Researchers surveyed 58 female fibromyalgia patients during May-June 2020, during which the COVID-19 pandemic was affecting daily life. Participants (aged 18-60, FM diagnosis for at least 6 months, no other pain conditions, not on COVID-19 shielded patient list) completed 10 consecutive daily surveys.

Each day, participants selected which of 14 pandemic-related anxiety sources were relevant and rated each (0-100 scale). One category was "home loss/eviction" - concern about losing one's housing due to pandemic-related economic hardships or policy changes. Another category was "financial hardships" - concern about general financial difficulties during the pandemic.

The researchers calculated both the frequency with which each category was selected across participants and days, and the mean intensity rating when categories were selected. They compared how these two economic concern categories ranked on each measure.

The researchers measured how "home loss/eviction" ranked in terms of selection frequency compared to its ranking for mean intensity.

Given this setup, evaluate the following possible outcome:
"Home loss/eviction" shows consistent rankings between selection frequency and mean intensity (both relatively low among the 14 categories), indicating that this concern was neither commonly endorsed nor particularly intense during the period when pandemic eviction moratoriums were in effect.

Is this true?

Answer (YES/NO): NO